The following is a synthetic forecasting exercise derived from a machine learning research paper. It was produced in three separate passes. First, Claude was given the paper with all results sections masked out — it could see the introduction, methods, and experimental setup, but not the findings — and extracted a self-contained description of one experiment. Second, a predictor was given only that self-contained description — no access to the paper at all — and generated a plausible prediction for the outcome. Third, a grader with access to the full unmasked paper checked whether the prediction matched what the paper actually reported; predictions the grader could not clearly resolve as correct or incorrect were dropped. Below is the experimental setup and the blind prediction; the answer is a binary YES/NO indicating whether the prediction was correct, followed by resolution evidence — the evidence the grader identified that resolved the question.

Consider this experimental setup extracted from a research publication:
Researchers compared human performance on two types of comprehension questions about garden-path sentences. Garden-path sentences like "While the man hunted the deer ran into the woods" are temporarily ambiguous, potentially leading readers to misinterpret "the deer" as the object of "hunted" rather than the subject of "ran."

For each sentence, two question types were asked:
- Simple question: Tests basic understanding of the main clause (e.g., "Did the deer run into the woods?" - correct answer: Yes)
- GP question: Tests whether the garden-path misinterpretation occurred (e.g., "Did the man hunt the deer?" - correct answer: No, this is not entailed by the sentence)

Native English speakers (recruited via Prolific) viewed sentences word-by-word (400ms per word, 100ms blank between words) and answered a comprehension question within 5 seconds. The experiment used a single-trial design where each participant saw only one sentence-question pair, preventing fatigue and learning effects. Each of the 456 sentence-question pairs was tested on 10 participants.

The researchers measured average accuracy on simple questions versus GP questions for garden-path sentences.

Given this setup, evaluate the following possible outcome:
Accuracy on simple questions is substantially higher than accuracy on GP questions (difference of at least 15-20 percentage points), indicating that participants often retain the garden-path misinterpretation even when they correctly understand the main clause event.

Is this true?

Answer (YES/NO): YES